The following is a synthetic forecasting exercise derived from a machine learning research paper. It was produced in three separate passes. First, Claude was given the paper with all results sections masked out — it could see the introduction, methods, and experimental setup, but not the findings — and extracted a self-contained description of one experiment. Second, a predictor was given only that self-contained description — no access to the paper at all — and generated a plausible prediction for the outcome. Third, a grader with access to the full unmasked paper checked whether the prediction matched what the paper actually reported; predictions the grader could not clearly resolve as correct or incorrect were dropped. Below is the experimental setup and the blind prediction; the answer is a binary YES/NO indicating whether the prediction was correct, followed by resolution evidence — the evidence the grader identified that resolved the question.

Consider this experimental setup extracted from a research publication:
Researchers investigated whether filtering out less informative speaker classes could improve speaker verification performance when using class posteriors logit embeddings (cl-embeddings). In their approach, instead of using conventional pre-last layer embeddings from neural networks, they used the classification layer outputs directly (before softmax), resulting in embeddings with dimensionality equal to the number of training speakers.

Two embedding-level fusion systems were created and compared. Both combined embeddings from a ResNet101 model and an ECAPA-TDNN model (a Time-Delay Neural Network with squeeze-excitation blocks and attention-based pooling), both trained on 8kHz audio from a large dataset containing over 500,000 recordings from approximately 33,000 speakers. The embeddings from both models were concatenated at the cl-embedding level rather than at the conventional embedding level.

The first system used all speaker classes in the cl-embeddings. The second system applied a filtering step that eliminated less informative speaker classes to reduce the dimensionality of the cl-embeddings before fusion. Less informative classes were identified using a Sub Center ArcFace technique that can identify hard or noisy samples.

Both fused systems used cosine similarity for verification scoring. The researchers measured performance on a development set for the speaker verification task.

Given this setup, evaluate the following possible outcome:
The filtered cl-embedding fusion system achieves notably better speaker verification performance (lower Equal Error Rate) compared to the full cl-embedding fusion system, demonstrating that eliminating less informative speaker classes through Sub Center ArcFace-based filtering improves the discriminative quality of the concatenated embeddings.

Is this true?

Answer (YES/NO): NO